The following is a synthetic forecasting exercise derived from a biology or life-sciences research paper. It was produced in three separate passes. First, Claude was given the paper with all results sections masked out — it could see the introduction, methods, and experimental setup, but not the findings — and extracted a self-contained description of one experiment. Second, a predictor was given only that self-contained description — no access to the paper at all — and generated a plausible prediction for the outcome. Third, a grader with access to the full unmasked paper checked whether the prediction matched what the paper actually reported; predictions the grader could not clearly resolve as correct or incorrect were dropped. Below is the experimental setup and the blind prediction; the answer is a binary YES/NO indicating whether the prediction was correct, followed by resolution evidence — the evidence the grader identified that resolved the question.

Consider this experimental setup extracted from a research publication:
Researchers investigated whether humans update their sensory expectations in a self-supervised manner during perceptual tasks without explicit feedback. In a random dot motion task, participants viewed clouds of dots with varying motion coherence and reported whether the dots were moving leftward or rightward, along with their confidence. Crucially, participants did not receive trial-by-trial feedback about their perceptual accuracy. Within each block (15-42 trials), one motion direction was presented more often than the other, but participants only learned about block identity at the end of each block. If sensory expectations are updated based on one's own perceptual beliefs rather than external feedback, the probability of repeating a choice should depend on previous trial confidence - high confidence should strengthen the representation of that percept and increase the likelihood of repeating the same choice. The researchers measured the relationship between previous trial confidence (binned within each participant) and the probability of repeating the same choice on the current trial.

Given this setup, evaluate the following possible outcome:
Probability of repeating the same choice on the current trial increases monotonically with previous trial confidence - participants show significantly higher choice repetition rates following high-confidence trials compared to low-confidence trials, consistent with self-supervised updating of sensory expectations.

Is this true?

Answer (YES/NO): YES